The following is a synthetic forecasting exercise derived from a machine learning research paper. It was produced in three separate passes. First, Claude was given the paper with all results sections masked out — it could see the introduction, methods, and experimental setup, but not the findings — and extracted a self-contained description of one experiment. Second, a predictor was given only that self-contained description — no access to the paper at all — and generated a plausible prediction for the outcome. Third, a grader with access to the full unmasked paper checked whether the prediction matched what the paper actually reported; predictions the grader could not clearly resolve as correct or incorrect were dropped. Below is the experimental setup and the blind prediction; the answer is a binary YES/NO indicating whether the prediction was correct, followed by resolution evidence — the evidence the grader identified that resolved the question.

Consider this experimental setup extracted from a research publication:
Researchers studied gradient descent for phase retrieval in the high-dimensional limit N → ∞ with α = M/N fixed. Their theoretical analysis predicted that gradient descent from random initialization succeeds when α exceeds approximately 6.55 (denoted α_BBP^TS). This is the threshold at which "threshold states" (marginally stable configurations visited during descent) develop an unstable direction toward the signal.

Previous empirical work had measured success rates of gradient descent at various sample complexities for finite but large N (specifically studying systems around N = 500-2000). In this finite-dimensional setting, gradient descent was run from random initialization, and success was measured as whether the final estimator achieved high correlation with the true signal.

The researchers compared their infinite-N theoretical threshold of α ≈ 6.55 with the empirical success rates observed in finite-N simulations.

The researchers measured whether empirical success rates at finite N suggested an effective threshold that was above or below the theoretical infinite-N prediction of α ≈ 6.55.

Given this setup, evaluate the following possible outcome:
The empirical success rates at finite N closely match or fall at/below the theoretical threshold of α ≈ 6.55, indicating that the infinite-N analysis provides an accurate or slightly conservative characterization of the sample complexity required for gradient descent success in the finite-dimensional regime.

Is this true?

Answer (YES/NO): YES